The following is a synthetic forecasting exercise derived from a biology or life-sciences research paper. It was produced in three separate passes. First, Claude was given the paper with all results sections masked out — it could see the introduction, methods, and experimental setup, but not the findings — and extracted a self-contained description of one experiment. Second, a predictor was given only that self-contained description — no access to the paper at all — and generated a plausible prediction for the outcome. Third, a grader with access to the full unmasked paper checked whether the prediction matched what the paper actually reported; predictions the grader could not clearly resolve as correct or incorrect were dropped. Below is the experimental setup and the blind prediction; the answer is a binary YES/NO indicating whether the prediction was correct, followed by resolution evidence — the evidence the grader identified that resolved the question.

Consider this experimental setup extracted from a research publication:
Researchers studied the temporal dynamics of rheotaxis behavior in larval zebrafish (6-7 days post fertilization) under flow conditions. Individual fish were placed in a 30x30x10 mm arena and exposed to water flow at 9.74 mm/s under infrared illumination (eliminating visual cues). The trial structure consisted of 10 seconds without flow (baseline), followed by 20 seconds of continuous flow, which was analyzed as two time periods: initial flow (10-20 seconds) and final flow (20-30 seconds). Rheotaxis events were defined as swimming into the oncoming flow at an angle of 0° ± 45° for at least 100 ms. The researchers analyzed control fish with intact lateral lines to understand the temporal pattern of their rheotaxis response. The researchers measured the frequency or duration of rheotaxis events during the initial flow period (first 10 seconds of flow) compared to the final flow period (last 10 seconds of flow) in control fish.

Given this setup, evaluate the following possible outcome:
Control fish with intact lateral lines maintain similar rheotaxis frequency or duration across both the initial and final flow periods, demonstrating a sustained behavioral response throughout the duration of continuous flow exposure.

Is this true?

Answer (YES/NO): NO